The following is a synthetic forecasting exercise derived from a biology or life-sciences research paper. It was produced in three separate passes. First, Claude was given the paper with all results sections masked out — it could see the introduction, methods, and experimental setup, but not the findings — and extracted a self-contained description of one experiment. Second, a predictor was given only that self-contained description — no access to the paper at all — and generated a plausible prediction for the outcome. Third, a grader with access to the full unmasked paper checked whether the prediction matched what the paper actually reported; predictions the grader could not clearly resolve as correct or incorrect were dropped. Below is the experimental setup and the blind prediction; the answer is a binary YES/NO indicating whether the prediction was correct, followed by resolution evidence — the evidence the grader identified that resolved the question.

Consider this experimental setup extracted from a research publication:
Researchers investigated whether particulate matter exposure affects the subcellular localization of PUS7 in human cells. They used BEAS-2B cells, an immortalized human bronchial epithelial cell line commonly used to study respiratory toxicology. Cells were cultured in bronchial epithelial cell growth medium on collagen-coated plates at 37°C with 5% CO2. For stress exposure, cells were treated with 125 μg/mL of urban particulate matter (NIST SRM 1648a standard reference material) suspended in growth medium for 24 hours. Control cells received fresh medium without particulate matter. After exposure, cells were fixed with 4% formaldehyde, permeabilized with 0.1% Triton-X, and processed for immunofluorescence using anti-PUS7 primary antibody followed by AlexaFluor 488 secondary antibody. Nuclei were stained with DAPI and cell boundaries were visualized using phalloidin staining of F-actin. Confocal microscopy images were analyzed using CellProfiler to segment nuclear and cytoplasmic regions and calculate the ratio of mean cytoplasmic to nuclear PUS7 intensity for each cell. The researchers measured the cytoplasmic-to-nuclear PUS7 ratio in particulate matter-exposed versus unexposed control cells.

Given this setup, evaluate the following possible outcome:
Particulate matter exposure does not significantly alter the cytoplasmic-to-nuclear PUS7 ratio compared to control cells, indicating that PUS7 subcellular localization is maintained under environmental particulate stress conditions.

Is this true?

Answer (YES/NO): NO